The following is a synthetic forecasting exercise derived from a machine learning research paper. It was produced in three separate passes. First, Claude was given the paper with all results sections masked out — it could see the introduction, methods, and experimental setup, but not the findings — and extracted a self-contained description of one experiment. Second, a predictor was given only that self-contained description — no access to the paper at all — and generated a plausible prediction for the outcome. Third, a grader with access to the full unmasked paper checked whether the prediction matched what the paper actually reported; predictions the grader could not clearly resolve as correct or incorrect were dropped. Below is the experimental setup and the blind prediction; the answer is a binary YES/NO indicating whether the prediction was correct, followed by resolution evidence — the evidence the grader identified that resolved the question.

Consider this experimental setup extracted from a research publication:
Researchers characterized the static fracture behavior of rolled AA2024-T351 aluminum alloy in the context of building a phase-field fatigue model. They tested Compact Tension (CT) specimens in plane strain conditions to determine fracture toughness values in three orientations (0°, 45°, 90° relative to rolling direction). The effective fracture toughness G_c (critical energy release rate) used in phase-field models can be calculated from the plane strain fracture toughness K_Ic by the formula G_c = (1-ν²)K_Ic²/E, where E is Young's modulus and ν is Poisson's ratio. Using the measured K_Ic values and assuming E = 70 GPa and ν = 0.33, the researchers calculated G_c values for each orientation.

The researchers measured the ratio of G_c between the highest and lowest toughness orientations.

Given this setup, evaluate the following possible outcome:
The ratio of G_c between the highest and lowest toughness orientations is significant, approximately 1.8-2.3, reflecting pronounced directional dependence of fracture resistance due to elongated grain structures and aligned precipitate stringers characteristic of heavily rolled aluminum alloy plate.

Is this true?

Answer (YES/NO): NO